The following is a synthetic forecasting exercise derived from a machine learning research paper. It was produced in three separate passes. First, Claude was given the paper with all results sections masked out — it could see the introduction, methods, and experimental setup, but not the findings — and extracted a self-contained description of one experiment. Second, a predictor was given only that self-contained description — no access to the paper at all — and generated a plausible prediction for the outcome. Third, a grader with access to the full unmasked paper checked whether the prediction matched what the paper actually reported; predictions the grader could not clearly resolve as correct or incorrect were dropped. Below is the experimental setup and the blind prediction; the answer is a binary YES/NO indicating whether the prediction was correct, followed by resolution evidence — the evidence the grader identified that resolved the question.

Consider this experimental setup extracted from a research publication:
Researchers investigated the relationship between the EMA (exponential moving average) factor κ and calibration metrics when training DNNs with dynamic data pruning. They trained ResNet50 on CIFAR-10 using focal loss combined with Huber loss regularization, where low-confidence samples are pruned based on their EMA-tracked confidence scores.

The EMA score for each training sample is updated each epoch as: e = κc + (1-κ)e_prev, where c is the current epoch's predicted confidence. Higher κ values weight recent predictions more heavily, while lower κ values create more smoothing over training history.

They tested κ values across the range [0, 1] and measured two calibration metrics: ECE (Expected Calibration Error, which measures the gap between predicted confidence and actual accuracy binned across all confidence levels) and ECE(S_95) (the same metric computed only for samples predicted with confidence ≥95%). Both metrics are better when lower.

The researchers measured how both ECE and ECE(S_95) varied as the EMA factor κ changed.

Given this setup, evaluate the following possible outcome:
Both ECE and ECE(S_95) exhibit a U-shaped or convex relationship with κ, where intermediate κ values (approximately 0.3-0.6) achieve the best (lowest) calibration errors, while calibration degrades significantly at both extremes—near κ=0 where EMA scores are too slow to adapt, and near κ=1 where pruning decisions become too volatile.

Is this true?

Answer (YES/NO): NO